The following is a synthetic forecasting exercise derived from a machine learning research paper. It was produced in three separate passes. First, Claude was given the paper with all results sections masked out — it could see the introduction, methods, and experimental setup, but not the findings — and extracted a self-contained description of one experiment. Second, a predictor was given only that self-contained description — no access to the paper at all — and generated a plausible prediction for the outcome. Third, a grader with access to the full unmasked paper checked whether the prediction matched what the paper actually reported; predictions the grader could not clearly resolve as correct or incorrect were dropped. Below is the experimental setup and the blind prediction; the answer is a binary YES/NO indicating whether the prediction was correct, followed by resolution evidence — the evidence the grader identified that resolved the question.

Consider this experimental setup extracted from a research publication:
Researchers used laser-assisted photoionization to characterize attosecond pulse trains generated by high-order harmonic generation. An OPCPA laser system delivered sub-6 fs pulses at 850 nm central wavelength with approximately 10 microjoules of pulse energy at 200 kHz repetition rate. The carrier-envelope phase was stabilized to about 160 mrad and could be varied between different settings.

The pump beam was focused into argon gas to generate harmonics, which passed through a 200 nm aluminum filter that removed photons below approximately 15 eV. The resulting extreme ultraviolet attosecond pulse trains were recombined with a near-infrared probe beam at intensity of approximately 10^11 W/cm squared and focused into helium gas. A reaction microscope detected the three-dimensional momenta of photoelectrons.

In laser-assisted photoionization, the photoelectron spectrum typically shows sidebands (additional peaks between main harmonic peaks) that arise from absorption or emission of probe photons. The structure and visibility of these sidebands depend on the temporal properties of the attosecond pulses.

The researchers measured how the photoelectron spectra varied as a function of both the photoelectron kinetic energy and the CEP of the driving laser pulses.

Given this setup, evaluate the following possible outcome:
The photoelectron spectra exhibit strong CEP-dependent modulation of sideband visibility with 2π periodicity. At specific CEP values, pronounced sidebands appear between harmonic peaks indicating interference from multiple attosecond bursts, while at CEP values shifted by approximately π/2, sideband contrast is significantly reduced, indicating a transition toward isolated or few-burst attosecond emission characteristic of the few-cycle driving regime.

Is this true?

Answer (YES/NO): NO